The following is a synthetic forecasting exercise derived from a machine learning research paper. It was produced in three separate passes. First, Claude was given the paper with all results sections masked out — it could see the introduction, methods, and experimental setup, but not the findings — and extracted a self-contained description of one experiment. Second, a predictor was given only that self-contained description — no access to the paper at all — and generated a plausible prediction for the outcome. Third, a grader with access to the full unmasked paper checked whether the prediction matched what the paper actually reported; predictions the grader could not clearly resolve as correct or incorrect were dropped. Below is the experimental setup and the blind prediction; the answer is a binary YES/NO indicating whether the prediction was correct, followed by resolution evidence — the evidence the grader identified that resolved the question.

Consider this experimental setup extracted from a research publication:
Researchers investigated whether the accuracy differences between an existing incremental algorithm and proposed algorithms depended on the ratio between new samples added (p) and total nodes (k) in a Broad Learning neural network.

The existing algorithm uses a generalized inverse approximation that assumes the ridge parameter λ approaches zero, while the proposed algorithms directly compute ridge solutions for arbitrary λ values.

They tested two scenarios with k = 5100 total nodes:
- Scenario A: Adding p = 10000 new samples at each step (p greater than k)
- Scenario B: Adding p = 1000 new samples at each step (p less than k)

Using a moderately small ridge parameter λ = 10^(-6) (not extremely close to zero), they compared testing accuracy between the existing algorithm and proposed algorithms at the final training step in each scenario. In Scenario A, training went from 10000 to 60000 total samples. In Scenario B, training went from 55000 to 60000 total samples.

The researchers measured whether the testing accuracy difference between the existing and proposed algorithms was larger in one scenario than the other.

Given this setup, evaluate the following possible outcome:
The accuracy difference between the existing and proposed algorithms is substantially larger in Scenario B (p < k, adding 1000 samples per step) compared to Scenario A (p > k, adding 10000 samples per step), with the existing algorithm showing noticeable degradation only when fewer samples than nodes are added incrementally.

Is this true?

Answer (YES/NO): NO